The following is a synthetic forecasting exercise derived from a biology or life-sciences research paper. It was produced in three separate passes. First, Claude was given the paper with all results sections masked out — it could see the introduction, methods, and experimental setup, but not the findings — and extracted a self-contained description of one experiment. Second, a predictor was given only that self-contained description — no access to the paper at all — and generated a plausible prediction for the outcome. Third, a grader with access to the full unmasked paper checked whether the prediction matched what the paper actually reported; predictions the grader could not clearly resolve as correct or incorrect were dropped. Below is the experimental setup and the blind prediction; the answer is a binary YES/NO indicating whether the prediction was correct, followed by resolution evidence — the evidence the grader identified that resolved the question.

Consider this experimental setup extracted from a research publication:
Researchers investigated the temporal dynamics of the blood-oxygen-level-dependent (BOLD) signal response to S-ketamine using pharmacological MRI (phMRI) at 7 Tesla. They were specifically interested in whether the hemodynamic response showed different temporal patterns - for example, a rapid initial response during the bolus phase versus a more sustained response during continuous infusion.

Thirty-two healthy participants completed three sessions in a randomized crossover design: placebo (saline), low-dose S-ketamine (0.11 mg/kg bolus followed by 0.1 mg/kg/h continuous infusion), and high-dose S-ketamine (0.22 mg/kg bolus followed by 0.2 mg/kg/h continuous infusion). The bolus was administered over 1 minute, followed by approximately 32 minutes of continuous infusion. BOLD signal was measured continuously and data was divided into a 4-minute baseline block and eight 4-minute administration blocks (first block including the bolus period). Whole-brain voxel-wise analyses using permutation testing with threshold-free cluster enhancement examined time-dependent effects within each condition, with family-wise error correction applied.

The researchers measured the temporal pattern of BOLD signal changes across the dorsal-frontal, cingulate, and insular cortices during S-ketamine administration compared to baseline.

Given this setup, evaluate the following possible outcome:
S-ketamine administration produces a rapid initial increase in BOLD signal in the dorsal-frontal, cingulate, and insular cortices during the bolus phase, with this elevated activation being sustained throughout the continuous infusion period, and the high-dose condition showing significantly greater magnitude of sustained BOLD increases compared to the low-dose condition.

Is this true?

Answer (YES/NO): NO